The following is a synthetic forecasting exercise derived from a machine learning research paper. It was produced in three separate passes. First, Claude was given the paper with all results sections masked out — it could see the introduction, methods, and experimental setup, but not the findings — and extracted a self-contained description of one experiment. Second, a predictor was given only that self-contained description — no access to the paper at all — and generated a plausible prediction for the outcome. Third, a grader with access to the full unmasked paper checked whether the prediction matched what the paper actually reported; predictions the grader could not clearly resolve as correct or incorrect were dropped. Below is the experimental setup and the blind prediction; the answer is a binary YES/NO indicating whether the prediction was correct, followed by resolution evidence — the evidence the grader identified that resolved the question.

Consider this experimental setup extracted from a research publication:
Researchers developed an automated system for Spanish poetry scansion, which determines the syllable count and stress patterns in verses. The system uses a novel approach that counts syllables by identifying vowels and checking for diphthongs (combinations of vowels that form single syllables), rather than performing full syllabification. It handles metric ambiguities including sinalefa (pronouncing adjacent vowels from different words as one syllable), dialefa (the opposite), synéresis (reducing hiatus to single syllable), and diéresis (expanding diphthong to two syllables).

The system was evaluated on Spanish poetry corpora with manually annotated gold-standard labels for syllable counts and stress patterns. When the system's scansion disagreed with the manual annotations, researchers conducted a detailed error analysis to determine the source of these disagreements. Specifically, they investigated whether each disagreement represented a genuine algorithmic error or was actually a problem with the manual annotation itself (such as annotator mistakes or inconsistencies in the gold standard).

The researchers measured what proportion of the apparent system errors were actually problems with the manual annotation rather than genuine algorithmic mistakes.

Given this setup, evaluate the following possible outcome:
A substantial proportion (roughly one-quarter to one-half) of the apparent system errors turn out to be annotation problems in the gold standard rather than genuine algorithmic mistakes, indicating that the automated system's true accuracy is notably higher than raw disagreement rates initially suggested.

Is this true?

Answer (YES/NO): NO